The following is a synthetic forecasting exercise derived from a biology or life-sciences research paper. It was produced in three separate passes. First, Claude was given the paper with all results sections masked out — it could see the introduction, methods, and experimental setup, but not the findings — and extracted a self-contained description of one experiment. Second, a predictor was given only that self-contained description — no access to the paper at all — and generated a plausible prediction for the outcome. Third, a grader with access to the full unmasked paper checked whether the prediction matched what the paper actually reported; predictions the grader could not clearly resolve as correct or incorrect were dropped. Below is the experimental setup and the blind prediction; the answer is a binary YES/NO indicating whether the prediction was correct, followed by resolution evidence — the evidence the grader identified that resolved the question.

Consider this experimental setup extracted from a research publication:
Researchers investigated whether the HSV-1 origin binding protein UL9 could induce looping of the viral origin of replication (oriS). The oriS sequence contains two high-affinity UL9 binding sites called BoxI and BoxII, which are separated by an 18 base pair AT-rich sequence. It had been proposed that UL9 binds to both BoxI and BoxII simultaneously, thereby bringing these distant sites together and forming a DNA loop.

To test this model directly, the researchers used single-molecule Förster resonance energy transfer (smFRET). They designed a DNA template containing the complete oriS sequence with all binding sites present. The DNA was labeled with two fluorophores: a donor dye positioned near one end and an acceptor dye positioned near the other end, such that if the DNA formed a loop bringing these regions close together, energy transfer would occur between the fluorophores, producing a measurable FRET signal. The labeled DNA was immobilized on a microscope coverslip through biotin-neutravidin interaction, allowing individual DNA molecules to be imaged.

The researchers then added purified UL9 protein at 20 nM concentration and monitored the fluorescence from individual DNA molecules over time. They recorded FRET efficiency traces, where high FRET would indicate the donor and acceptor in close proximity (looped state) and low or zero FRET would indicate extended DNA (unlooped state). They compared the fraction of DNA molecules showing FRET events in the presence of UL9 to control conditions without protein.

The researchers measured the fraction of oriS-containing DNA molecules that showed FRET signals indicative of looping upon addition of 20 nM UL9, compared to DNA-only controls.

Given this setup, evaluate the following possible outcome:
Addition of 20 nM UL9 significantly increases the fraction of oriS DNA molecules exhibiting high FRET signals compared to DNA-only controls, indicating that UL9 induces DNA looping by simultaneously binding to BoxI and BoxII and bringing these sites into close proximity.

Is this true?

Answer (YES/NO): NO